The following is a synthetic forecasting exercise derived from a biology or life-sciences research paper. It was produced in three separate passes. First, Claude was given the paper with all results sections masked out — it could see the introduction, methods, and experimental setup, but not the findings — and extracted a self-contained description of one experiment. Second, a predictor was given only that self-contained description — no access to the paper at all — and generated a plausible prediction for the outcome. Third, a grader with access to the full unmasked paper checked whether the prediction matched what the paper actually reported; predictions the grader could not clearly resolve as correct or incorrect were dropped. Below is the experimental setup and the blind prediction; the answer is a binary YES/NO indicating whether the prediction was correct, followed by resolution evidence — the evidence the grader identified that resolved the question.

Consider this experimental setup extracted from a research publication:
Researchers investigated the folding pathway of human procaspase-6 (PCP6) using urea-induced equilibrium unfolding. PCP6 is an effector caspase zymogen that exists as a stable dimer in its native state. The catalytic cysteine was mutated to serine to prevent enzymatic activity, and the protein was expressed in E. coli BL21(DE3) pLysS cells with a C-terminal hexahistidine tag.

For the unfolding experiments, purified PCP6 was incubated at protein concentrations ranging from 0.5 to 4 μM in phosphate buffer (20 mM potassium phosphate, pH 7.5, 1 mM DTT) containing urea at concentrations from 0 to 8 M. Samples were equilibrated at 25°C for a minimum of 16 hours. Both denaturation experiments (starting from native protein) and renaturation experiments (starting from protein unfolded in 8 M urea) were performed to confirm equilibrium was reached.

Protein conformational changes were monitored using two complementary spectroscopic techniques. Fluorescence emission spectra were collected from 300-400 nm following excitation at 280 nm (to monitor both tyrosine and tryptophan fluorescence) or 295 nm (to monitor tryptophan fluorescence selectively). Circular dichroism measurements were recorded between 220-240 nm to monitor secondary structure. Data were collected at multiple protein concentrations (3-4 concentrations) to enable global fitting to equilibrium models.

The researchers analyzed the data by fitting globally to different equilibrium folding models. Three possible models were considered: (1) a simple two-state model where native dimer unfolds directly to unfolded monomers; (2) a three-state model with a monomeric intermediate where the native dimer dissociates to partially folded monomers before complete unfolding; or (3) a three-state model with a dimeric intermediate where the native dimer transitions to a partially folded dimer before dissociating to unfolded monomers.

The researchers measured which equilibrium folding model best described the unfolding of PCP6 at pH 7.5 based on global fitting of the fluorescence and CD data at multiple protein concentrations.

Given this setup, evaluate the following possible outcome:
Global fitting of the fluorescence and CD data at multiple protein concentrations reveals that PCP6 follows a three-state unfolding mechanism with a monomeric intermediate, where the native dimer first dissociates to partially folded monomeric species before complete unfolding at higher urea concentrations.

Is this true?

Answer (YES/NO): NO